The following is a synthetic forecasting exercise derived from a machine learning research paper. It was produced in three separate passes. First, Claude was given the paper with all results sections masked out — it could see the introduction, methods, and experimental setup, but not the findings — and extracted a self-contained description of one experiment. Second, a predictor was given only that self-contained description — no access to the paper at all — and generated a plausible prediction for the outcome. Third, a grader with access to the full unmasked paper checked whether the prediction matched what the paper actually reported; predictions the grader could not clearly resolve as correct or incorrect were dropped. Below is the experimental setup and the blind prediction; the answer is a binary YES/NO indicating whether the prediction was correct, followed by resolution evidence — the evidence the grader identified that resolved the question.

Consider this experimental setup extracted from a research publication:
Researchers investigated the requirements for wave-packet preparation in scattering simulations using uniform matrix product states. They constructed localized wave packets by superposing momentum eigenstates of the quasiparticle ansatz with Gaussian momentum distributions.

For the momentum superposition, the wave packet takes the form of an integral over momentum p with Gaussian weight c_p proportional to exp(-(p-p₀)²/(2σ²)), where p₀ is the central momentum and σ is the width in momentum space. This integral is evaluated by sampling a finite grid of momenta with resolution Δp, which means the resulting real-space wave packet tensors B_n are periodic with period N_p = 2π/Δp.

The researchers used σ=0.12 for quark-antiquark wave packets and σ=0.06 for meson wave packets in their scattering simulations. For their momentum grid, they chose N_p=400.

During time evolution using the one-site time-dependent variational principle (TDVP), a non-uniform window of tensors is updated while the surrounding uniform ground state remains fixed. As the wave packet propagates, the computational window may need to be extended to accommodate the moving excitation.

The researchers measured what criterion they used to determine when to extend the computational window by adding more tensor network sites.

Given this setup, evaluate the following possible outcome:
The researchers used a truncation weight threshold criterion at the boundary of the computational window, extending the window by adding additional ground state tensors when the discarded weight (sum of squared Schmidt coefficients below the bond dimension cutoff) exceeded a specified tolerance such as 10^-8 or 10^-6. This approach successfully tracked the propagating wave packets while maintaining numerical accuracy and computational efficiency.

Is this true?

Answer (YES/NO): NO